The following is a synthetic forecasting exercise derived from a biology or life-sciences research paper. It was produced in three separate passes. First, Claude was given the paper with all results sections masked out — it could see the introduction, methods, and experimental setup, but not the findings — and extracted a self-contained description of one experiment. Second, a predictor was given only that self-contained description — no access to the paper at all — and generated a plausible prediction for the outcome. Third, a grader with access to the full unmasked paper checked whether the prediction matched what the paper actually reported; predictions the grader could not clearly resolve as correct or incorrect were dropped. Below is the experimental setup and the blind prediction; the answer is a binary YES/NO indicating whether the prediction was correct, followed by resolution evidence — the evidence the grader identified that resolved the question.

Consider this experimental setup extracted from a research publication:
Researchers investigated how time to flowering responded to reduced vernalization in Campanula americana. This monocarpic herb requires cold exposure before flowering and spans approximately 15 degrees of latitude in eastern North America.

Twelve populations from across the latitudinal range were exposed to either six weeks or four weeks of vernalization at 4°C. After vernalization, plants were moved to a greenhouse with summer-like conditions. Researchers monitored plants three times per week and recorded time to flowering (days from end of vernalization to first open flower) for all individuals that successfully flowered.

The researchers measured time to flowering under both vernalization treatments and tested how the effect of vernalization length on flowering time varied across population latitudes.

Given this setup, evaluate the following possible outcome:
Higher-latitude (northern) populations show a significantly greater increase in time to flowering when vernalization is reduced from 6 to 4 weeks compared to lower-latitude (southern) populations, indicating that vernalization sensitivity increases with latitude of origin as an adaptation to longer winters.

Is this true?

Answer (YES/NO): YES